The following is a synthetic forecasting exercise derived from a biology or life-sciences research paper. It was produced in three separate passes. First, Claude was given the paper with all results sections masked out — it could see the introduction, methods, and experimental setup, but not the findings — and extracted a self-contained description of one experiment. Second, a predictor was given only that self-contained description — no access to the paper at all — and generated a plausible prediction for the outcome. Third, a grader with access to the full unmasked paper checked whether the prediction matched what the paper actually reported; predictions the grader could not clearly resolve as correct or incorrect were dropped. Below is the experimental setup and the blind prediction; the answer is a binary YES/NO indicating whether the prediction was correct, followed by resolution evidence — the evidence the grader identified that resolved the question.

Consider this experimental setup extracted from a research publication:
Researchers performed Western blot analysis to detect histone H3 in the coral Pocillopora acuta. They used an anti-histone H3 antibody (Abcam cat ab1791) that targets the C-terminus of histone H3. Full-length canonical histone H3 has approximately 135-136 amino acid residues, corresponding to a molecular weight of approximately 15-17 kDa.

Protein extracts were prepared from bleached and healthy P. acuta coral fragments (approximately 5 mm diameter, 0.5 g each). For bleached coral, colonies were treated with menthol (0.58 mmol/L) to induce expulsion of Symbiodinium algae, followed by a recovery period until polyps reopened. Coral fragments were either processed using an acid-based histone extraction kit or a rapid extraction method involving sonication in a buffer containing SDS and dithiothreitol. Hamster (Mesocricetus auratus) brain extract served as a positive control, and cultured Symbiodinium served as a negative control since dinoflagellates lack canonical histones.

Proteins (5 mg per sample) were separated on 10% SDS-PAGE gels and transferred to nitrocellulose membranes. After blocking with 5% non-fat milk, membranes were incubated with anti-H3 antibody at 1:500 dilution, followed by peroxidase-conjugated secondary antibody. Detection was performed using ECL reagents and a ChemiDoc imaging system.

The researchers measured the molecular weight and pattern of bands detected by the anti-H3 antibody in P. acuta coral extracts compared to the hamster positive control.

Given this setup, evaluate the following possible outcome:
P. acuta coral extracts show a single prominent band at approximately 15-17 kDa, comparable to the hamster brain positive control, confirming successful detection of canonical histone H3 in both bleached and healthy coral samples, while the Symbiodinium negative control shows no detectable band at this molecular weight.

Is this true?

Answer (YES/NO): NO